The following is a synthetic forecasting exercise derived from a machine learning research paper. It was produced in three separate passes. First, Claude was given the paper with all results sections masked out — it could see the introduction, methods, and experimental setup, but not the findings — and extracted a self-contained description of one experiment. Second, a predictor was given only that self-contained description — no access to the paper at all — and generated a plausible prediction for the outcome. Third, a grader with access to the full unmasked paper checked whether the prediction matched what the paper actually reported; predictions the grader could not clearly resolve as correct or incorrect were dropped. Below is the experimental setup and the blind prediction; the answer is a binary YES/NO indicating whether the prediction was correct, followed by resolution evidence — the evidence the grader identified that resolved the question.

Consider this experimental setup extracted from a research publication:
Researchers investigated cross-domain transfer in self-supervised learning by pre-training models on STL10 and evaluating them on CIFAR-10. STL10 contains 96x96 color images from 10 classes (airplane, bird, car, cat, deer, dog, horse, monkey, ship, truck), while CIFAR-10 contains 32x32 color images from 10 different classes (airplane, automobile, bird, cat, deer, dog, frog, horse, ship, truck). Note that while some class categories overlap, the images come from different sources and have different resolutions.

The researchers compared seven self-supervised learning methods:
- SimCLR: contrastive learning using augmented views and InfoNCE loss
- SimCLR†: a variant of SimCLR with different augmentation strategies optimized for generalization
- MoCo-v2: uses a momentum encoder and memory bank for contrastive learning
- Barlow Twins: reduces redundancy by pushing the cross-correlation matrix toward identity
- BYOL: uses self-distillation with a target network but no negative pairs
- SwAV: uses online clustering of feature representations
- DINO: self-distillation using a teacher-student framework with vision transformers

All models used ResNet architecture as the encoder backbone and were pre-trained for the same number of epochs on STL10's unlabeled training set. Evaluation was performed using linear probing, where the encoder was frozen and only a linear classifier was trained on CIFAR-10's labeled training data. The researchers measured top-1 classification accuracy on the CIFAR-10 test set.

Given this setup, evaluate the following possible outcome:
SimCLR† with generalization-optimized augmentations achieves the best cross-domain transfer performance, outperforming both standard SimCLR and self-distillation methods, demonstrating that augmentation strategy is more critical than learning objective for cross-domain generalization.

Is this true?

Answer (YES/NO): NO